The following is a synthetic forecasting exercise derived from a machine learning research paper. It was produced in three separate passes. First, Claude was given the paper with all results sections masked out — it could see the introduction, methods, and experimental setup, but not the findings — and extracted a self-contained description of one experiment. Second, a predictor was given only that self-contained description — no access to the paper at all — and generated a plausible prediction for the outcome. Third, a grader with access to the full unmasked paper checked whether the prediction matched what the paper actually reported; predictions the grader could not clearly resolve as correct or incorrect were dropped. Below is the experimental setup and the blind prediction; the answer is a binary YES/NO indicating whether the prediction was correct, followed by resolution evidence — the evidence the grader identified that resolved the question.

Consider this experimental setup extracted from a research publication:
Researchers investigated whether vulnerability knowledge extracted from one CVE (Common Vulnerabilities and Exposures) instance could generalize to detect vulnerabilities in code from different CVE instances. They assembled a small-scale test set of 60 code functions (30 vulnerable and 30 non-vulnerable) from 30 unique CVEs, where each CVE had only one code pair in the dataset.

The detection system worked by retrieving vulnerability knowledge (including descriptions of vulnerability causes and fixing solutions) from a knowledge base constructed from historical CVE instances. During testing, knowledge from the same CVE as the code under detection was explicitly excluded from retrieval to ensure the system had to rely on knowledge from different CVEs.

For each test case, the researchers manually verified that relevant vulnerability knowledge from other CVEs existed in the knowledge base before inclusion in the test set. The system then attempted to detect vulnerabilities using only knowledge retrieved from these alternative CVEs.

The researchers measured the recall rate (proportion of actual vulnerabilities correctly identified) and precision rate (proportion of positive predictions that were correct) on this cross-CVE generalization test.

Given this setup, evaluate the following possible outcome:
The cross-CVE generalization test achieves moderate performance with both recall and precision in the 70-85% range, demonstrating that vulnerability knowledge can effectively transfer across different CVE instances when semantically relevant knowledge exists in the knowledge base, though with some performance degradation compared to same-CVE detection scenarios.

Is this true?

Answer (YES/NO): YES